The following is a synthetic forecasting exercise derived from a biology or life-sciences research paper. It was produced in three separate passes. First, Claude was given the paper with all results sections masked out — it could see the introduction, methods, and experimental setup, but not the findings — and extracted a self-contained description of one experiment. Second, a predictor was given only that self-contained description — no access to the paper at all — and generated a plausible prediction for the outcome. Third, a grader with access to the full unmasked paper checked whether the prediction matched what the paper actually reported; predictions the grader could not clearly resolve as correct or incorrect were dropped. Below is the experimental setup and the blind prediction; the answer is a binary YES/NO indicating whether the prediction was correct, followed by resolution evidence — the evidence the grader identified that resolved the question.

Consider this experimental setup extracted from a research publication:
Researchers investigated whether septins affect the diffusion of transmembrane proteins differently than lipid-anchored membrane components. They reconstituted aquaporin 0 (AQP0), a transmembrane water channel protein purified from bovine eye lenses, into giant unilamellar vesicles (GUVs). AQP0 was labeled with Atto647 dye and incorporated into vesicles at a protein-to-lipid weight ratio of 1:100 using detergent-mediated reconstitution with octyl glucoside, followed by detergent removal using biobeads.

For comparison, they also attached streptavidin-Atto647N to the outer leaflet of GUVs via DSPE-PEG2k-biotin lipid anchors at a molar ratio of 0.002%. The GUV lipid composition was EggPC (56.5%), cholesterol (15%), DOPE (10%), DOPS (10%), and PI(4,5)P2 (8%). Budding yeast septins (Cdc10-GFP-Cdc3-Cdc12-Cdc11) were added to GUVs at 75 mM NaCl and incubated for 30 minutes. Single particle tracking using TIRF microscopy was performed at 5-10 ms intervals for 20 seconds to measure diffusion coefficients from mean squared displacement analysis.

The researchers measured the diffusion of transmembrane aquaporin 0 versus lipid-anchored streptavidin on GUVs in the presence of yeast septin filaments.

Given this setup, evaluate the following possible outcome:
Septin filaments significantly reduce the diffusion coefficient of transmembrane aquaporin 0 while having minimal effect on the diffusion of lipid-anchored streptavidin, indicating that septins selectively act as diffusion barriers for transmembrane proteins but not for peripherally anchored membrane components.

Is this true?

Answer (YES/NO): NO